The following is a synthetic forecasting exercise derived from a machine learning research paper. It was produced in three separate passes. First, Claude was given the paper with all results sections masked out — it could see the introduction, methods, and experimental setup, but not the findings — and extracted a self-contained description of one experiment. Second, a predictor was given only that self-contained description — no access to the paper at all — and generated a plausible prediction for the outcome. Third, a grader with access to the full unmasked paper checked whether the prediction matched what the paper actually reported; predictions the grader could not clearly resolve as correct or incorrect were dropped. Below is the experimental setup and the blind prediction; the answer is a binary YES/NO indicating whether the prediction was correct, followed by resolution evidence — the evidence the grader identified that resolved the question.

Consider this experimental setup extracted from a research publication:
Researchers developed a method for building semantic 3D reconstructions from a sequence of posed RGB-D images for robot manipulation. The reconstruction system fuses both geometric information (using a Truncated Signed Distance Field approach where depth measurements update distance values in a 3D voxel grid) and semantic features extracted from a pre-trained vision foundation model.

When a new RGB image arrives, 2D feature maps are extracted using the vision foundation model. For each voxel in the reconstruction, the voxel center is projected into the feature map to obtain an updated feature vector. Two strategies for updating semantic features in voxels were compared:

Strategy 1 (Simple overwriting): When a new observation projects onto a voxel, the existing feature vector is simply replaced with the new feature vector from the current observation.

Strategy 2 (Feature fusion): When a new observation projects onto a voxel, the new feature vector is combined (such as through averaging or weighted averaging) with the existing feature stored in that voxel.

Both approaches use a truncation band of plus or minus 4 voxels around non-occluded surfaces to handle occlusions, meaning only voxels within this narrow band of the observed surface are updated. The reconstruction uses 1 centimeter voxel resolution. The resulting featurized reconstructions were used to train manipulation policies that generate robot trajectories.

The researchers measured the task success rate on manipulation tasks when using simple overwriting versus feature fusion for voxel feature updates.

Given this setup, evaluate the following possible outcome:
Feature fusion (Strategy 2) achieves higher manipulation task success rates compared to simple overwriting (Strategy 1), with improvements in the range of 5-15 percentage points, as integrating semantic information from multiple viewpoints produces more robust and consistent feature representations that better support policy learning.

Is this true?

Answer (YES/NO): NO